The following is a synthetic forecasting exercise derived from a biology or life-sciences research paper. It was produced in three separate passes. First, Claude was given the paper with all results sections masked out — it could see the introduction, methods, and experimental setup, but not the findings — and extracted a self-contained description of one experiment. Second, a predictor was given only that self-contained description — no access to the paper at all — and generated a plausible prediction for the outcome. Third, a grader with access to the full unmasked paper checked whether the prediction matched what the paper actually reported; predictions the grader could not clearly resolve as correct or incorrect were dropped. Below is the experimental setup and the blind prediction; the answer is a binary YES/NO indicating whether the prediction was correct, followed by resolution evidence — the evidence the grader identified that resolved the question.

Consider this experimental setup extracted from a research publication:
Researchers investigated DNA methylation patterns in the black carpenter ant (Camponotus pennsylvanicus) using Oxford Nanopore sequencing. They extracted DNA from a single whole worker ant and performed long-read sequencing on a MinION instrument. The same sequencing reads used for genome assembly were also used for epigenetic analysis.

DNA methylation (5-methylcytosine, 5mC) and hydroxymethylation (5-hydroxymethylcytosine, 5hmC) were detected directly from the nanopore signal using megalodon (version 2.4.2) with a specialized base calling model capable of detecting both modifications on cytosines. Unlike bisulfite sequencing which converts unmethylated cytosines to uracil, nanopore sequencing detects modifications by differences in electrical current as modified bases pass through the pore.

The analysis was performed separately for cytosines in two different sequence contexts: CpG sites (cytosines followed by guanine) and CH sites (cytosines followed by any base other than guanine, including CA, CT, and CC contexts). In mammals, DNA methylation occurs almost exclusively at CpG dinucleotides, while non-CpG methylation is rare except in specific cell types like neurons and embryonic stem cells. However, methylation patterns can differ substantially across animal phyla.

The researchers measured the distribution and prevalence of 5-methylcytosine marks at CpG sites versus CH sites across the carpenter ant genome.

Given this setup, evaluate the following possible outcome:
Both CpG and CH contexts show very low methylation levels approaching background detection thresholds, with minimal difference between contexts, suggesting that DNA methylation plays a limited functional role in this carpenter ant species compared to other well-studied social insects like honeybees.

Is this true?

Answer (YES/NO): NO